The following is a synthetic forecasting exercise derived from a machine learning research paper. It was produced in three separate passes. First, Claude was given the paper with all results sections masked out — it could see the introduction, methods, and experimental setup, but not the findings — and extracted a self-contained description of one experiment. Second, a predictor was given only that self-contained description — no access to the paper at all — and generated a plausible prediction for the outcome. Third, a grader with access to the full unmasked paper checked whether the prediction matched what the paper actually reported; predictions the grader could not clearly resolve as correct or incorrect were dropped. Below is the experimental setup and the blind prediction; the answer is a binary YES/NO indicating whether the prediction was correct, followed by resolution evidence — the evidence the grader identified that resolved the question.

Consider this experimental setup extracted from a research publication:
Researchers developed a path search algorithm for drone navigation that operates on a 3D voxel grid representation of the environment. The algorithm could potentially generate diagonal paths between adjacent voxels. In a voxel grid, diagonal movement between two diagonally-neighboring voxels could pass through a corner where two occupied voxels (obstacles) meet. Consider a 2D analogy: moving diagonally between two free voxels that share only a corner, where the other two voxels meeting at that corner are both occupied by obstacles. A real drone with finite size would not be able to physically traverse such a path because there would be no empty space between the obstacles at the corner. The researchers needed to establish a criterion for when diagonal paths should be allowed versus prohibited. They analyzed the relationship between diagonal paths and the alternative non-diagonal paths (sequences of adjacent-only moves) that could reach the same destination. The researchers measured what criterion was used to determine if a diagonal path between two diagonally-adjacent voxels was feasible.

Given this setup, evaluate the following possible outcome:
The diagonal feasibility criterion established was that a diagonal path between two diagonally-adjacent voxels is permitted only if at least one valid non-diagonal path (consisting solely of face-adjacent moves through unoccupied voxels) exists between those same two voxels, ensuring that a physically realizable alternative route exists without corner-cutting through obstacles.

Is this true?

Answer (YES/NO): YES